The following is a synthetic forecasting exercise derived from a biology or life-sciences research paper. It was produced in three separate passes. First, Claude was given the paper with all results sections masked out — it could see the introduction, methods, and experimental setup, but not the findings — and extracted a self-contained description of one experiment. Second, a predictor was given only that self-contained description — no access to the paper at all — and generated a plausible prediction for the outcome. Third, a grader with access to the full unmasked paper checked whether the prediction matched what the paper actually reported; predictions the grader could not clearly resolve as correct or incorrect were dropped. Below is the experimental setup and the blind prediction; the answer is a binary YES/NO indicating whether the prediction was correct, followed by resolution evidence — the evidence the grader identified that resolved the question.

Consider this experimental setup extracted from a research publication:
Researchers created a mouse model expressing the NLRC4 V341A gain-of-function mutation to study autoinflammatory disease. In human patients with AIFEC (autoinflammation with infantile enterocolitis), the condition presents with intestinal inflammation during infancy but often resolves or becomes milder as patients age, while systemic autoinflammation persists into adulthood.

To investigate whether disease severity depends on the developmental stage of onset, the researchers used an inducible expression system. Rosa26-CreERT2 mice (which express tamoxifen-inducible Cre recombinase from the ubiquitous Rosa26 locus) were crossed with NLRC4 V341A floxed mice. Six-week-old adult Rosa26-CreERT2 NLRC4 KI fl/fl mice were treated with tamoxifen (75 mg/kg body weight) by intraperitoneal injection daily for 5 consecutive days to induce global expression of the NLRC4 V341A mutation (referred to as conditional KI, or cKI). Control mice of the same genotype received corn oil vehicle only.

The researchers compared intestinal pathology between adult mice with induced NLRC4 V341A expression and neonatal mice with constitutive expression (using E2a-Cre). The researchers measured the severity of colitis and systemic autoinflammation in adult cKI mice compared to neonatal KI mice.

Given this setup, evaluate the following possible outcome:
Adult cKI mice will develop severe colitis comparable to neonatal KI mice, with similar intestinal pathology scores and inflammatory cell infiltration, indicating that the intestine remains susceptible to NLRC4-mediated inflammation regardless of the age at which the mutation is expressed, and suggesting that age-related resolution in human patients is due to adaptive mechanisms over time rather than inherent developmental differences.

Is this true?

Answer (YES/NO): NO